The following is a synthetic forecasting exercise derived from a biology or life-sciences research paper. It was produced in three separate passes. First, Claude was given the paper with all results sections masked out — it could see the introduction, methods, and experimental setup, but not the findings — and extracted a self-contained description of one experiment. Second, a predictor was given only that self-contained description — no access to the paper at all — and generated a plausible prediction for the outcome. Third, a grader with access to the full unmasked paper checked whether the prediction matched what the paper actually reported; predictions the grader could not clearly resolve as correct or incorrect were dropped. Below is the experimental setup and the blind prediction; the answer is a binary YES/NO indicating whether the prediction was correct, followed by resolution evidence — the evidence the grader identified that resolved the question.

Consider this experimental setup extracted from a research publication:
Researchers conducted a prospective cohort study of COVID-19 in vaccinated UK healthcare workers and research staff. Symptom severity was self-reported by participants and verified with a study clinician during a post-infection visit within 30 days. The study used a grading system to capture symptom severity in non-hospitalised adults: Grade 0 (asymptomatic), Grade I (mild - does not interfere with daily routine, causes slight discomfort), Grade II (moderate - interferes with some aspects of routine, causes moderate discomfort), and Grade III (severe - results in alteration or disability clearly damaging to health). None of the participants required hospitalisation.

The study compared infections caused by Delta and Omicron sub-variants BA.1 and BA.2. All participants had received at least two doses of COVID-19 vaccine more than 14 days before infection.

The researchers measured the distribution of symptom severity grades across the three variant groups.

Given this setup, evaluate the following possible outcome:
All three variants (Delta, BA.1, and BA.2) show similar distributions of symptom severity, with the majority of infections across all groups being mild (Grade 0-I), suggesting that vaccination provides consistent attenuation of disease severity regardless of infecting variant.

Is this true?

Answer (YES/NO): NO